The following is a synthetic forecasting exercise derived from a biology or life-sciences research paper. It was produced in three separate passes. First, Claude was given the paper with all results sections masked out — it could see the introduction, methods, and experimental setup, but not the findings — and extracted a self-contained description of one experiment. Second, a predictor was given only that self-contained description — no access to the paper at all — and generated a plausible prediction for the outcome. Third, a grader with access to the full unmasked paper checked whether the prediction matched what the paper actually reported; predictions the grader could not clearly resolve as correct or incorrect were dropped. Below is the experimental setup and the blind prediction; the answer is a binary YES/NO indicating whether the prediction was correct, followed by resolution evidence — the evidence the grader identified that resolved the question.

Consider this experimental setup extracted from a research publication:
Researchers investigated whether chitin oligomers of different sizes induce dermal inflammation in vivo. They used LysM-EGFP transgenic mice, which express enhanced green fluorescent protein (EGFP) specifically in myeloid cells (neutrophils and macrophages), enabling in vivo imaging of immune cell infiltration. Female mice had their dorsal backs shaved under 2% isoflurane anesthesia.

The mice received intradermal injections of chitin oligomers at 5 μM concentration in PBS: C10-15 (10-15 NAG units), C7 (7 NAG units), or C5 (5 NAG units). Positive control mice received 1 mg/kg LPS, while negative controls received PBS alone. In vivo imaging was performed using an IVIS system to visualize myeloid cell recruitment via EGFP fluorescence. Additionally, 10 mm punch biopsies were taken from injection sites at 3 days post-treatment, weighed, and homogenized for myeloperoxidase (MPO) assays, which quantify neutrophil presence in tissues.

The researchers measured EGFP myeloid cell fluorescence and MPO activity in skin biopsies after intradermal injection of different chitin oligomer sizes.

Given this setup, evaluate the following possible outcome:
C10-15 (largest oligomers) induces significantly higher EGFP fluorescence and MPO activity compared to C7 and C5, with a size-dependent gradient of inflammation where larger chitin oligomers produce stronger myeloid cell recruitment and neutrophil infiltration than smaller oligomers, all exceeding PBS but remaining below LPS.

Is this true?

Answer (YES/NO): NO